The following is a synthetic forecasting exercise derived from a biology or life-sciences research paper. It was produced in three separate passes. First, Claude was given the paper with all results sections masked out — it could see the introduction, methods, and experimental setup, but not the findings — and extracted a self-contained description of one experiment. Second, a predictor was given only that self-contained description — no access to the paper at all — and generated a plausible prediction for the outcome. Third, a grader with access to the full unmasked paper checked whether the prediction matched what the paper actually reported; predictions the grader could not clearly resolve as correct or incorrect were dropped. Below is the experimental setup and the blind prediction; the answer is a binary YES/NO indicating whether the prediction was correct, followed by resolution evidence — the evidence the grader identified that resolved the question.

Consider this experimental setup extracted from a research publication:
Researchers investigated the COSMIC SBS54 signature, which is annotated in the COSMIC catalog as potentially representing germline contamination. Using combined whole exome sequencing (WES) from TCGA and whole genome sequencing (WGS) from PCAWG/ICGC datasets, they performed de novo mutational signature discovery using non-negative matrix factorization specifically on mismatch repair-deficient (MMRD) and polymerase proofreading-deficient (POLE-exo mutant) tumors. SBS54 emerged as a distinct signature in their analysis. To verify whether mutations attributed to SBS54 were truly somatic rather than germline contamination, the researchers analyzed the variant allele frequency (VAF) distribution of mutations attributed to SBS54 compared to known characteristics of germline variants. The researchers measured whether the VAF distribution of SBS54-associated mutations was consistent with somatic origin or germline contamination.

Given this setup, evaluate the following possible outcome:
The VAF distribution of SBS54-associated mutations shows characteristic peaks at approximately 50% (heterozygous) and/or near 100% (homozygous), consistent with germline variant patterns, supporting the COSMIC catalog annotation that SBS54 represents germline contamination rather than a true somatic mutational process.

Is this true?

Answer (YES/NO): NO